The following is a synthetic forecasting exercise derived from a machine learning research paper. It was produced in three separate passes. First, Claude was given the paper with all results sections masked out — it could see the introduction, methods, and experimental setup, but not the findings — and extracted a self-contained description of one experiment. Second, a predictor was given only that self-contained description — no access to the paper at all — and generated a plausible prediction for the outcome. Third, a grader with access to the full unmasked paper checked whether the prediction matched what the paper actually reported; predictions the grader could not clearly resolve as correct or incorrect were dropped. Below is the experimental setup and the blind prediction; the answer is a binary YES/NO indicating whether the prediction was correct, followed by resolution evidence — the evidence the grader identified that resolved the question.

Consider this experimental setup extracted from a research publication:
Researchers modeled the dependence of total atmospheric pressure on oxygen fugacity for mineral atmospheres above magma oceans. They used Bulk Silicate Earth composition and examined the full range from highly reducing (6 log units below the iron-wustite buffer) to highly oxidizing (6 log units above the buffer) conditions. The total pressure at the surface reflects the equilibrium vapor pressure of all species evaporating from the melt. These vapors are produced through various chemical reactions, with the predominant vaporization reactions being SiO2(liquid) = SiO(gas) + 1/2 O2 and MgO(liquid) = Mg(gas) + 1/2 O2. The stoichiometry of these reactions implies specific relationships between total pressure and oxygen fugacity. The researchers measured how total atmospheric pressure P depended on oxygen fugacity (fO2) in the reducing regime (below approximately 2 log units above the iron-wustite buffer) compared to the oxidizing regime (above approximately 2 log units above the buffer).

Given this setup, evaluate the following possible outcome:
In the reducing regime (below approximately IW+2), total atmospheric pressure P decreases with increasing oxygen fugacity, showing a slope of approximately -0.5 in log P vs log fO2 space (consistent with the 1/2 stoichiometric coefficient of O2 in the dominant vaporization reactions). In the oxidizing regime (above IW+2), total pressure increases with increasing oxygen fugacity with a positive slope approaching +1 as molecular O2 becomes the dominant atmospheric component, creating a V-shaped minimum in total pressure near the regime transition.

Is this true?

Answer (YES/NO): NO